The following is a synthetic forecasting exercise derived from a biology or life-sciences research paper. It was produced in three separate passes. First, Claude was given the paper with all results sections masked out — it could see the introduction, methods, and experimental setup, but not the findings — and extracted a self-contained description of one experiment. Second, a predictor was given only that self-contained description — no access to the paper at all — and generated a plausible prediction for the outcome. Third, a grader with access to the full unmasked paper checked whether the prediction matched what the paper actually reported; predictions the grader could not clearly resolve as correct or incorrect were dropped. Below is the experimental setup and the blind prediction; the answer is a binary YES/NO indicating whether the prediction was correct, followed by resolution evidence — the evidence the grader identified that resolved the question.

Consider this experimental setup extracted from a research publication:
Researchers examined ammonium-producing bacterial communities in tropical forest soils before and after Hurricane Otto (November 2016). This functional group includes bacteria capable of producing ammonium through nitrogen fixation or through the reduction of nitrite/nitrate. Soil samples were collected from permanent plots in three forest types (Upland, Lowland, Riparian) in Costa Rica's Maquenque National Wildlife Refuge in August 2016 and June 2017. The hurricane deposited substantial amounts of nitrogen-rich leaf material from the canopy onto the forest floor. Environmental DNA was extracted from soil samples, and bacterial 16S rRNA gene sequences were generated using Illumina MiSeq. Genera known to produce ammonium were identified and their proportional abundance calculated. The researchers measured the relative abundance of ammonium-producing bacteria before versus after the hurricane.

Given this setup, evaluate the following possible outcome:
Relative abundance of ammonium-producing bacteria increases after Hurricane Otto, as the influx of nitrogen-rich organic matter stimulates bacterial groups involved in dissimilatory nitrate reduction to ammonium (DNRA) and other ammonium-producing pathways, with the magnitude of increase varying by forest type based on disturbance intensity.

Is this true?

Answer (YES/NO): YES